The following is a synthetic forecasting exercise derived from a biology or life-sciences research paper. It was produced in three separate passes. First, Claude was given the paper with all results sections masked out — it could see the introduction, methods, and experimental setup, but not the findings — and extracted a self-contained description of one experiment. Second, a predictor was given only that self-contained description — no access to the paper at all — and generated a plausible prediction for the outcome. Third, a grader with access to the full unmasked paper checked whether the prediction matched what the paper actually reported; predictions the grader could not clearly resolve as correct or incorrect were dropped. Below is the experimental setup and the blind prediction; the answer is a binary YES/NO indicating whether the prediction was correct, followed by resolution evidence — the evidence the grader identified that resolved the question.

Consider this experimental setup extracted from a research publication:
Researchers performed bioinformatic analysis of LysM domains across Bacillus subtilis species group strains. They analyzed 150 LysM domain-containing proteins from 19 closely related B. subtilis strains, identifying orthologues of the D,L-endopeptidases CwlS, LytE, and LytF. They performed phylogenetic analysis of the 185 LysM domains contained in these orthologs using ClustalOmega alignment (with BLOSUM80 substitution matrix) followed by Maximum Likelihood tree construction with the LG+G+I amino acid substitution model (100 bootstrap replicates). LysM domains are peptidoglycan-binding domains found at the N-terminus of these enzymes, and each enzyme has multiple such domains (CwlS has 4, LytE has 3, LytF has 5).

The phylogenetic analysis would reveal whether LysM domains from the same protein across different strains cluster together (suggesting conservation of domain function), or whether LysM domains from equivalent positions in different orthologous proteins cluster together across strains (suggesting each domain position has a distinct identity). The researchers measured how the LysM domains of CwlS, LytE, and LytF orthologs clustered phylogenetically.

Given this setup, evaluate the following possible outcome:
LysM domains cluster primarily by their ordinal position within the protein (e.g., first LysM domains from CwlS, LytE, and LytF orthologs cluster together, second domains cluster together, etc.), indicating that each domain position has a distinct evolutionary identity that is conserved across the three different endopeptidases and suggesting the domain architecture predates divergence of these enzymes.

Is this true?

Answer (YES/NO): YES